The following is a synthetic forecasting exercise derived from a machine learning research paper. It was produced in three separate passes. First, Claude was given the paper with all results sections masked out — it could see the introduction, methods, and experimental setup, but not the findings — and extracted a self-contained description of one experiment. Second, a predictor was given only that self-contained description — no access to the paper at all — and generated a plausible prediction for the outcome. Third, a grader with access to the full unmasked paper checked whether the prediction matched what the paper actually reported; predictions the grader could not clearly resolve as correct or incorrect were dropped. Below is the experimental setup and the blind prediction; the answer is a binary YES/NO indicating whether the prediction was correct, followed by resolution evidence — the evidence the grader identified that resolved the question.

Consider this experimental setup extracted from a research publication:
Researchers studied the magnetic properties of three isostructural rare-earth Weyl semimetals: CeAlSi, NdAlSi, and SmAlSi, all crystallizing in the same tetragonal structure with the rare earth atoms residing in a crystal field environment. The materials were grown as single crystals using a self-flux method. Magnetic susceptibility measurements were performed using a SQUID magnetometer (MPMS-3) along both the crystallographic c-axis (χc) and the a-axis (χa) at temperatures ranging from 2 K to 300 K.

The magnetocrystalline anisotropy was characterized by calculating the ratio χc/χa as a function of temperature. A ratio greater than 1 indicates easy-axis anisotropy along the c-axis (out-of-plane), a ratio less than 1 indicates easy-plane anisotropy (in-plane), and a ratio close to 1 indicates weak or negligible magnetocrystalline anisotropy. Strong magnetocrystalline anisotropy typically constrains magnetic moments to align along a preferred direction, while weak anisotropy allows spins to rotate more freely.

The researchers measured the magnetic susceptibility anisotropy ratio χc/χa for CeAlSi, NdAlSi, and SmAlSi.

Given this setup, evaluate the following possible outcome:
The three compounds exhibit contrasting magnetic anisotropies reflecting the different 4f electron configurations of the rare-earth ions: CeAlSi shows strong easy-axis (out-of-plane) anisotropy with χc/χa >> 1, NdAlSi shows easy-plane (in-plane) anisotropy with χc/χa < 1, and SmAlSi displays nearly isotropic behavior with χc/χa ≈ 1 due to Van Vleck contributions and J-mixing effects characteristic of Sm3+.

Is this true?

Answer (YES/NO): NO